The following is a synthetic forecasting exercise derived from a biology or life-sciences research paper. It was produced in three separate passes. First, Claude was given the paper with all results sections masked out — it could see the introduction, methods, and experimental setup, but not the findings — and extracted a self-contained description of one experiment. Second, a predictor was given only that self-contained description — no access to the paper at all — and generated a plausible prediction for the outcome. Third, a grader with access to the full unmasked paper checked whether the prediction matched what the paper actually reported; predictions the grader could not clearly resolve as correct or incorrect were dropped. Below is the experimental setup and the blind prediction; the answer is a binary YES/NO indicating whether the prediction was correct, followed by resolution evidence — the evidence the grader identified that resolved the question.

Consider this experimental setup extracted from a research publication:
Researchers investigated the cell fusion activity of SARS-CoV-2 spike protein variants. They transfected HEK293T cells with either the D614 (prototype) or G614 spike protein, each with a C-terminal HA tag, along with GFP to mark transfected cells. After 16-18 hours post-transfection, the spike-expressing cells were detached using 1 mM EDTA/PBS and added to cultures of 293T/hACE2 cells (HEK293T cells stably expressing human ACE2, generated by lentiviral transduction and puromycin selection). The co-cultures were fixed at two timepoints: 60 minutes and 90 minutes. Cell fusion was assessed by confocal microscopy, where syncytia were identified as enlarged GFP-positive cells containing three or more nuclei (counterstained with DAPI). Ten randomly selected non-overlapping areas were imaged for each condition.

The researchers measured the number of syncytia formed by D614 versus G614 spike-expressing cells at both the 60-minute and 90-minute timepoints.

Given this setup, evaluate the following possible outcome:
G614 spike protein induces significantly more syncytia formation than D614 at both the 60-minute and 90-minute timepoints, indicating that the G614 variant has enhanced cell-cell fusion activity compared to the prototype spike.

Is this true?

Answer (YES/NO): YES